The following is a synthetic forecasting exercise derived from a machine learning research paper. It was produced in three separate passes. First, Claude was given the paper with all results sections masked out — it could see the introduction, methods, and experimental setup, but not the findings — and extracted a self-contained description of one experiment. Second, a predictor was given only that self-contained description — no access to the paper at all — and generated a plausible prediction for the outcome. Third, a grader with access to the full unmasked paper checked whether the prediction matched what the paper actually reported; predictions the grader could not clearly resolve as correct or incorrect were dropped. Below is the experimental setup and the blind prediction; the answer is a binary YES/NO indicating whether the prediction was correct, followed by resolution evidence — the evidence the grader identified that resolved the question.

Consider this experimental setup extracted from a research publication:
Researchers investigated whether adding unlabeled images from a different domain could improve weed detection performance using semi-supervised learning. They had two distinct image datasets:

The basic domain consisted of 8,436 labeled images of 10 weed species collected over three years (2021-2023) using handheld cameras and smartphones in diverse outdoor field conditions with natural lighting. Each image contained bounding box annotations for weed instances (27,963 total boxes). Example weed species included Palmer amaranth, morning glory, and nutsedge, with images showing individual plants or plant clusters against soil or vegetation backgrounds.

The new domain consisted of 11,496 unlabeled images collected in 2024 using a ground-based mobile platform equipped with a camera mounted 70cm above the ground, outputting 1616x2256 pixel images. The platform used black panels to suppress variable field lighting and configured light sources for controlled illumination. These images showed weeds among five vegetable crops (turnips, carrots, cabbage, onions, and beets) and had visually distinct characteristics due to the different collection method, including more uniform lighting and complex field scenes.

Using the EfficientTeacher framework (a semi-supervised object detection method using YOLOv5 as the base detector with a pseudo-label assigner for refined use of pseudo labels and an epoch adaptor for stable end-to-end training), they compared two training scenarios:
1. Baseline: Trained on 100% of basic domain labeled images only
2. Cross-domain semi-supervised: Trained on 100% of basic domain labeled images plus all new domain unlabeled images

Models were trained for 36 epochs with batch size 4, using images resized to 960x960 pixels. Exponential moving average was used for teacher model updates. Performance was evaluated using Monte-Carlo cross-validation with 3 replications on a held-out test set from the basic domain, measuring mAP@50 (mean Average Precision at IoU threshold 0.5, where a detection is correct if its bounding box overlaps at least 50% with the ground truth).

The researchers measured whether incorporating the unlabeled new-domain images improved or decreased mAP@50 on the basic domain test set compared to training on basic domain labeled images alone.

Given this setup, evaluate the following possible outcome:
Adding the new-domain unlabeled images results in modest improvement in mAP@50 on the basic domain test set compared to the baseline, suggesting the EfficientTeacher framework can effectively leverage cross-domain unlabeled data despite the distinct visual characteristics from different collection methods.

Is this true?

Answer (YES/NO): NO